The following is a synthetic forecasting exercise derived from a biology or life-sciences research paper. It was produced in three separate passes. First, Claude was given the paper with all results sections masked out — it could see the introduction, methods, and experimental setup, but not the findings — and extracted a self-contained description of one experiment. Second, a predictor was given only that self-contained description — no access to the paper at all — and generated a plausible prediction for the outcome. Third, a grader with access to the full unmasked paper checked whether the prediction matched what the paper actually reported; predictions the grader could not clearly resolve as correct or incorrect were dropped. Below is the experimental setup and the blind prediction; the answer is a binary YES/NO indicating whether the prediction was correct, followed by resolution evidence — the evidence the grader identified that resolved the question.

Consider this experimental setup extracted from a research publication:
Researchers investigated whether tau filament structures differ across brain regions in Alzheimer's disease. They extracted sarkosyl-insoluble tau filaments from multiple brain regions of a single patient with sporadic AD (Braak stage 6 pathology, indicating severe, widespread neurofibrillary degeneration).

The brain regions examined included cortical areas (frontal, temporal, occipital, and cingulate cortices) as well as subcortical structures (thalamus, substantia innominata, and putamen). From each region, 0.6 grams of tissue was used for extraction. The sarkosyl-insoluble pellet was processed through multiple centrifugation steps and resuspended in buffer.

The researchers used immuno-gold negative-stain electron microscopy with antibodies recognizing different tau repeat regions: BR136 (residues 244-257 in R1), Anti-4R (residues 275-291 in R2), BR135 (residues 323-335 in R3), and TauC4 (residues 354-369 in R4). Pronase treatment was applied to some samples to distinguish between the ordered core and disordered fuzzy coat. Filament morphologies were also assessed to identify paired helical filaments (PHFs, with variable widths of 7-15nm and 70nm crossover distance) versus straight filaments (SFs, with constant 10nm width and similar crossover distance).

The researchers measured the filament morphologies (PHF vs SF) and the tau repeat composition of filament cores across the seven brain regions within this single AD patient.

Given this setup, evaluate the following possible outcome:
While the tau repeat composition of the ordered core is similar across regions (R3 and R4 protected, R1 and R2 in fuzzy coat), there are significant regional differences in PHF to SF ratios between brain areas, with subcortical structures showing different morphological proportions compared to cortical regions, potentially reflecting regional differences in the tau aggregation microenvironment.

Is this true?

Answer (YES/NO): NO